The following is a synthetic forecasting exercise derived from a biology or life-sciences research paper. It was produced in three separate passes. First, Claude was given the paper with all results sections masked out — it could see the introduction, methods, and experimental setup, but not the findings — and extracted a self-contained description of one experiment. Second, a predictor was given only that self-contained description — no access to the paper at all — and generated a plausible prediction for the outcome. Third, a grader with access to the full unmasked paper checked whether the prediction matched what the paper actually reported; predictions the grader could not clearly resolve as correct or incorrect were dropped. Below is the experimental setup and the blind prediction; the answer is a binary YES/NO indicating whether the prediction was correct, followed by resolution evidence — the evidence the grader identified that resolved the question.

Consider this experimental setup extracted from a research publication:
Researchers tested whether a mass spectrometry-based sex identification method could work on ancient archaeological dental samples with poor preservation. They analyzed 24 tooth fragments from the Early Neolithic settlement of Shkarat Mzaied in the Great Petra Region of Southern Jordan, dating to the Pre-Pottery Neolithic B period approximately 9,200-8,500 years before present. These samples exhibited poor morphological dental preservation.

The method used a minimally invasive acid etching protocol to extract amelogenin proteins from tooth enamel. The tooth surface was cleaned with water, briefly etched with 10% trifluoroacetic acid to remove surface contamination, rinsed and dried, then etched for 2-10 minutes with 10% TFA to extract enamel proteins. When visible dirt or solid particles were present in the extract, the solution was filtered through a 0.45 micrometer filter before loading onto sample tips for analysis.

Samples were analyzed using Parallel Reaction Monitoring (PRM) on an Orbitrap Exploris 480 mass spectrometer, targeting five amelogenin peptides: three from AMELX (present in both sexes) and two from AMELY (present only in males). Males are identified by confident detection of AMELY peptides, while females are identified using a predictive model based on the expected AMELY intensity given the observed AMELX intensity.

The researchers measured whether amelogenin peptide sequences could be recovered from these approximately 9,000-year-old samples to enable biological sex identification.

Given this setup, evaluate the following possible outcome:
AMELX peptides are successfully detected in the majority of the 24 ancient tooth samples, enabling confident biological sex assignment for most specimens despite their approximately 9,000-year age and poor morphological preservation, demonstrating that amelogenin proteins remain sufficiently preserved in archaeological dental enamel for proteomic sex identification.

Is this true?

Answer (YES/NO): YES